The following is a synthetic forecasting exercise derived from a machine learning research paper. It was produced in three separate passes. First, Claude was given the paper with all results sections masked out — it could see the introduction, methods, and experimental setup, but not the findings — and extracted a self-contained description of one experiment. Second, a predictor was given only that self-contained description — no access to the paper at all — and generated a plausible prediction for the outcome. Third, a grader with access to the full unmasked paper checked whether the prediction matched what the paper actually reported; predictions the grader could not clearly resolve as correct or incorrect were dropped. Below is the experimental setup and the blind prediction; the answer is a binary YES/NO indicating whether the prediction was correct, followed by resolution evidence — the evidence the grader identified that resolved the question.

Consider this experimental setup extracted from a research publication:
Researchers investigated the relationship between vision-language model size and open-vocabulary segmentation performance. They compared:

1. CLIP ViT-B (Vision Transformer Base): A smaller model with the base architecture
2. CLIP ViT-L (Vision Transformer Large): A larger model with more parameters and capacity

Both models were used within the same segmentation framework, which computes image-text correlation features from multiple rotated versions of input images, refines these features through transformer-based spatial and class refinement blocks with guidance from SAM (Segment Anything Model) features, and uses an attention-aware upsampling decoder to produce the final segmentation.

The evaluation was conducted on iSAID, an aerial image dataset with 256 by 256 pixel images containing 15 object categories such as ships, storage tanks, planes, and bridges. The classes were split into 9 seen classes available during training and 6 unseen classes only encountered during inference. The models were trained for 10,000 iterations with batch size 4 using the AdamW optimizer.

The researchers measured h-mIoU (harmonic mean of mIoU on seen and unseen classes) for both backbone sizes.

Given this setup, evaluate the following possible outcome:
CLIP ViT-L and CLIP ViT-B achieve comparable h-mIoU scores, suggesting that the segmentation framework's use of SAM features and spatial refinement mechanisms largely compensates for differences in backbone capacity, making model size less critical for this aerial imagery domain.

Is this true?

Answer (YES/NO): NO